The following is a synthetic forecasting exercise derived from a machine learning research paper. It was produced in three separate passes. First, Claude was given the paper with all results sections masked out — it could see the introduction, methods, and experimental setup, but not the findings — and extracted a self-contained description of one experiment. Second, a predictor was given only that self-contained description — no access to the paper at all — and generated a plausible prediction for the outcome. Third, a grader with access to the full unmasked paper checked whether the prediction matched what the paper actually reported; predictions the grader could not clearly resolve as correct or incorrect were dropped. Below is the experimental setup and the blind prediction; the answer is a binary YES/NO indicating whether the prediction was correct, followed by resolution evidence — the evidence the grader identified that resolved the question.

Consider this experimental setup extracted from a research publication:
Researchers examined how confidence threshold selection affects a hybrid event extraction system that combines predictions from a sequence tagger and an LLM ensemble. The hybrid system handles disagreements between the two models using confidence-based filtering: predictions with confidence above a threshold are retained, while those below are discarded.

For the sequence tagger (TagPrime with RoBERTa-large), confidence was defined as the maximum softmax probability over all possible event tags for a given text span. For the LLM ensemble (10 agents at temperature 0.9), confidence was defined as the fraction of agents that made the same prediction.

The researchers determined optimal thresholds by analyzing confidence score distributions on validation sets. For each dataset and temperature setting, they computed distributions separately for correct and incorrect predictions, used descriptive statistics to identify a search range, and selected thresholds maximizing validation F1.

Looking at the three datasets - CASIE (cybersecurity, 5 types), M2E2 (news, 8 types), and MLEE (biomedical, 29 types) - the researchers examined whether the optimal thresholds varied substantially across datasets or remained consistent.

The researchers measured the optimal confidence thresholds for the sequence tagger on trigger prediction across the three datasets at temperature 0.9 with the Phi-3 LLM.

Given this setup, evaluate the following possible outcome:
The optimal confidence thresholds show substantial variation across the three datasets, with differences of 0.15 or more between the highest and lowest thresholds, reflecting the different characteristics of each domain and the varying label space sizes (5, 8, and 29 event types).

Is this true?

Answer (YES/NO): YES